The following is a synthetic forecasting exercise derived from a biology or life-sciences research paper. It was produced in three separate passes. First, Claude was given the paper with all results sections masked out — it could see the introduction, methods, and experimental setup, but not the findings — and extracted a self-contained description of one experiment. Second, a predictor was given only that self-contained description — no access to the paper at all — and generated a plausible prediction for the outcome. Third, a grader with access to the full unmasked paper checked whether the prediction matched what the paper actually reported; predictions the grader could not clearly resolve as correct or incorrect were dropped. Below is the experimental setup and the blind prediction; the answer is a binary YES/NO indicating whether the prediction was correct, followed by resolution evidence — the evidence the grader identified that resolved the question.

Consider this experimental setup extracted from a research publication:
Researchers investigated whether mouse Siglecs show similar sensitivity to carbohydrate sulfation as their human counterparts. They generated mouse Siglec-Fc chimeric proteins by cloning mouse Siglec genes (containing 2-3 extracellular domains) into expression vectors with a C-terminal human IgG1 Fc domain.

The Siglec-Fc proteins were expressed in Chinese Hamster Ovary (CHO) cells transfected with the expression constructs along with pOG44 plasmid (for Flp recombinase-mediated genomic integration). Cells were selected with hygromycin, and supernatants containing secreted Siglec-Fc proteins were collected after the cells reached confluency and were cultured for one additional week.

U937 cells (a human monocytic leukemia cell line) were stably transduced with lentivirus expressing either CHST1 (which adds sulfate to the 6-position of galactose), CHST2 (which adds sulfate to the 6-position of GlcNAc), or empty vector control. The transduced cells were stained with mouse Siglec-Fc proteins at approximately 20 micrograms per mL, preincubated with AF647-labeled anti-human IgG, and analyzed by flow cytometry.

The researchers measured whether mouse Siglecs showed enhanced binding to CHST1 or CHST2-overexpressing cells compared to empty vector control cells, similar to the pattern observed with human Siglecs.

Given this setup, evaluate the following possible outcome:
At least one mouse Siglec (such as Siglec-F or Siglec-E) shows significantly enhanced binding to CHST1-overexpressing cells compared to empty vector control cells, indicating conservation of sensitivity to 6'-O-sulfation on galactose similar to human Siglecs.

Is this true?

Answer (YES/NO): YES